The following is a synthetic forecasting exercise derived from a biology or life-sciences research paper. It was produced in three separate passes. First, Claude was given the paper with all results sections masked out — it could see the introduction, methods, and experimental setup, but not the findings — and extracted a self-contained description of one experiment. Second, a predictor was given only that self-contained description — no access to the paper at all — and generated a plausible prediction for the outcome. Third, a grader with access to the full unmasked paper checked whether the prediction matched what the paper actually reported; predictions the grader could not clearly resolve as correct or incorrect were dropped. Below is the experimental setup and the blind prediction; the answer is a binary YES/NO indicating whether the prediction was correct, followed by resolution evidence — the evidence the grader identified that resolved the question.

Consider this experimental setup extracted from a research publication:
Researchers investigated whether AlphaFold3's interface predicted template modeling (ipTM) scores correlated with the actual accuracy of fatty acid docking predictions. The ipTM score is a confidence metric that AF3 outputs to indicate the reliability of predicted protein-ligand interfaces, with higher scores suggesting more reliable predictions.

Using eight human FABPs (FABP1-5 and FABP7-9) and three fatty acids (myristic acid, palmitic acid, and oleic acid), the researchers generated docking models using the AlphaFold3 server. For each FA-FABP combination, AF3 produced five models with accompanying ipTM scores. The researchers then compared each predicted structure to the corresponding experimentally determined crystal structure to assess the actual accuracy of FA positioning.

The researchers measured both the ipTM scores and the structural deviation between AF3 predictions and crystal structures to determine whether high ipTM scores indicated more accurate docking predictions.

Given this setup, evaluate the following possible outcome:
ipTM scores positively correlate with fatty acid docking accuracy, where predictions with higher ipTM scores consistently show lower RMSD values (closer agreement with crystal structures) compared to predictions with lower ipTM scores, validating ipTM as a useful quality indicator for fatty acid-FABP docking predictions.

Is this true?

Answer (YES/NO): NO